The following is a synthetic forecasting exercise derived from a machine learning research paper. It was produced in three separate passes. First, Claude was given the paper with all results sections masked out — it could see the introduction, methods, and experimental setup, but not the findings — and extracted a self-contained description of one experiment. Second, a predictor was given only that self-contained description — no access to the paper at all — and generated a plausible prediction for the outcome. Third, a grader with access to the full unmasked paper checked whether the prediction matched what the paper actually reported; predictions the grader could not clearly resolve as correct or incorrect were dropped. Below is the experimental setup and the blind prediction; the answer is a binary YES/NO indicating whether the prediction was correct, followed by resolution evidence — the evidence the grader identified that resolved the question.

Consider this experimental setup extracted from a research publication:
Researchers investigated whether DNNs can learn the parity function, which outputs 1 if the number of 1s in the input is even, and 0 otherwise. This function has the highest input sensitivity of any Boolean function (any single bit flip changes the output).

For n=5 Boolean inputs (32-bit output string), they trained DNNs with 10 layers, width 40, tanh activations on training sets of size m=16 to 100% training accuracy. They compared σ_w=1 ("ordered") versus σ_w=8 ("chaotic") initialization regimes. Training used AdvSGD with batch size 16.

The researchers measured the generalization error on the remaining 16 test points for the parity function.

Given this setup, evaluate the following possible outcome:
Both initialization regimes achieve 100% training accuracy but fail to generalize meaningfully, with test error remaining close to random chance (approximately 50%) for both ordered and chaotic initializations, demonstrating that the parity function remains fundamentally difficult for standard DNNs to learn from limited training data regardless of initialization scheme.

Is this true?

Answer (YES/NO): NO